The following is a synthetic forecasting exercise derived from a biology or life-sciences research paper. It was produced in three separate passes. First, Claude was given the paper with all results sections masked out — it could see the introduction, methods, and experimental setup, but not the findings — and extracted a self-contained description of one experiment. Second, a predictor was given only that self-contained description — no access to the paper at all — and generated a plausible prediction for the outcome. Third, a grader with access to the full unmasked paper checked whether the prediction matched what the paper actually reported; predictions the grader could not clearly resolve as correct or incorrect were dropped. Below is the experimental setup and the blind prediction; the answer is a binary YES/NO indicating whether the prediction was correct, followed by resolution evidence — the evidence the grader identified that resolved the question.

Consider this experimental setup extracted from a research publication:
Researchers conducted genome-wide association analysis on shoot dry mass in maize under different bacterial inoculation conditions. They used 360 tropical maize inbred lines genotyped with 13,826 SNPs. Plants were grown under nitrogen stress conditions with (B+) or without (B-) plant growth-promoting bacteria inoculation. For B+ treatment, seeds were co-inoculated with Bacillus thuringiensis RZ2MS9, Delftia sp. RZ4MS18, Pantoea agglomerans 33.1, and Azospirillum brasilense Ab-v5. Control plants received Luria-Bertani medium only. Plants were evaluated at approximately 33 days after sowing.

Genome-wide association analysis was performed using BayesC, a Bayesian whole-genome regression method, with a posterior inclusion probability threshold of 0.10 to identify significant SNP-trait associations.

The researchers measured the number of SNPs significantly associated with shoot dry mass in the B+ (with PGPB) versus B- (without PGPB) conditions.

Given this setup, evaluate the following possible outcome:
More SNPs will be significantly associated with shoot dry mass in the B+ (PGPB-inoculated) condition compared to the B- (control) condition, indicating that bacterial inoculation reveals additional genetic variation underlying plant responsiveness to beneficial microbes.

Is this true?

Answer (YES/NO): YES